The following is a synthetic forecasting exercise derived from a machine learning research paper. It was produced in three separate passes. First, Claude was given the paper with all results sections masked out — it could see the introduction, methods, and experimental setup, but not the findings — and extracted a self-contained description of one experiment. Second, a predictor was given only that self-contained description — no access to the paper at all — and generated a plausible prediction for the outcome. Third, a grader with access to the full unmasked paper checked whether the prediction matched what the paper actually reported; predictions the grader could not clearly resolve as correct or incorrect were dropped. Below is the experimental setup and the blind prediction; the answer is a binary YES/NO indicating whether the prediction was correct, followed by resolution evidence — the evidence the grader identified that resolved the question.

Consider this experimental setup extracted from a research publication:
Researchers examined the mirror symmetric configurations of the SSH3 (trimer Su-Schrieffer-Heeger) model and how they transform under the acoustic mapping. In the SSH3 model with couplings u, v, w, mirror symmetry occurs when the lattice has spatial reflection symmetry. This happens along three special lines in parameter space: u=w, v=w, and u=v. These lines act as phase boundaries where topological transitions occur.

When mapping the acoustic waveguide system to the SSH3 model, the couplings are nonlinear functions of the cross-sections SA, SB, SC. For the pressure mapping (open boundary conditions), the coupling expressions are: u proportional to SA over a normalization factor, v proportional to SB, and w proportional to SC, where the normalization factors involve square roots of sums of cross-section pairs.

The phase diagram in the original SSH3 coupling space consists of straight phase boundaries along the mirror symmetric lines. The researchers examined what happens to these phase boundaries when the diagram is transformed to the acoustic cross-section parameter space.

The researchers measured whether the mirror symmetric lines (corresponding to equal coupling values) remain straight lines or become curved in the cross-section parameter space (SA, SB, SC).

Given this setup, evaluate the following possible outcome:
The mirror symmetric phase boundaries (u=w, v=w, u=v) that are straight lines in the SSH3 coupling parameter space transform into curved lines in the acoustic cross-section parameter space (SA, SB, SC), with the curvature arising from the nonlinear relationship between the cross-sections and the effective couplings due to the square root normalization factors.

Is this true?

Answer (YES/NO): NO